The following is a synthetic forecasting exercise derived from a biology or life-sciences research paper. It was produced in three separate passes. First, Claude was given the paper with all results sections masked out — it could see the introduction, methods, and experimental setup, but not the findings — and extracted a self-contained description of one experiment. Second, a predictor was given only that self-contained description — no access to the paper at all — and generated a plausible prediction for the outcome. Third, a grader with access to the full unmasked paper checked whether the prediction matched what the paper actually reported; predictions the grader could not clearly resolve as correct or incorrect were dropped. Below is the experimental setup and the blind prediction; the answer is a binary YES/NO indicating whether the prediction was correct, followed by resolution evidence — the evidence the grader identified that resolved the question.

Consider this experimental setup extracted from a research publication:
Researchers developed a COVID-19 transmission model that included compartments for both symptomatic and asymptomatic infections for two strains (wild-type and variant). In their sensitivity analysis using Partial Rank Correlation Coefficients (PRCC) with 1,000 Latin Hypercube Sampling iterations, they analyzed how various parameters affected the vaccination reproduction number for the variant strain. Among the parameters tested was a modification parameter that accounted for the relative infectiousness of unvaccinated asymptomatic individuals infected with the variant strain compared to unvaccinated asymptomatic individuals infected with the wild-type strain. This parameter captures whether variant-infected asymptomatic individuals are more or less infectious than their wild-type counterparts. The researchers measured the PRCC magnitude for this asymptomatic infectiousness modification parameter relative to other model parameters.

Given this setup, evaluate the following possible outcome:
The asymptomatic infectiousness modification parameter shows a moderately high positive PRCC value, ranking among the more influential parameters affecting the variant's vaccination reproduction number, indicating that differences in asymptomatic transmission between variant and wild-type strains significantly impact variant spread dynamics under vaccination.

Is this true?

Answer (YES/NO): NO